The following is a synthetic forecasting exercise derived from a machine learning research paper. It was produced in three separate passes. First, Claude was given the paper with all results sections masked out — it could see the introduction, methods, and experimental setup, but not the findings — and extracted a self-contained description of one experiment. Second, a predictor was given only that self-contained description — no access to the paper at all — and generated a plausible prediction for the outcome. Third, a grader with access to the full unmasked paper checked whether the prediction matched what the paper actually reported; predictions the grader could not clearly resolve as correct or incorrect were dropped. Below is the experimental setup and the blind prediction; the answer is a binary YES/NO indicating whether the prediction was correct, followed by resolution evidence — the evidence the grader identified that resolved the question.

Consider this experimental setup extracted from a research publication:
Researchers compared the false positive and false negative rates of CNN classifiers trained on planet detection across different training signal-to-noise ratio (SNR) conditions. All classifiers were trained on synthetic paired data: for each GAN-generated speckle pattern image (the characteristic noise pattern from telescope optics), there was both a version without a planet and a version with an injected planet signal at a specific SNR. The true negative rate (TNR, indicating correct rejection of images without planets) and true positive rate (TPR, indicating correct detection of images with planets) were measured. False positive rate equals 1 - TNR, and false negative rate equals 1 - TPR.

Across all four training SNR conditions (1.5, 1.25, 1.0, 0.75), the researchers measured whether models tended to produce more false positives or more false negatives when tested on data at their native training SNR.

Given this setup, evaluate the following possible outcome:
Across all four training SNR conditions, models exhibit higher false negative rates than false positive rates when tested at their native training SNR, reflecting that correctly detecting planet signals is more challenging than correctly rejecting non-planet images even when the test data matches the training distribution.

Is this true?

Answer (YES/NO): YES